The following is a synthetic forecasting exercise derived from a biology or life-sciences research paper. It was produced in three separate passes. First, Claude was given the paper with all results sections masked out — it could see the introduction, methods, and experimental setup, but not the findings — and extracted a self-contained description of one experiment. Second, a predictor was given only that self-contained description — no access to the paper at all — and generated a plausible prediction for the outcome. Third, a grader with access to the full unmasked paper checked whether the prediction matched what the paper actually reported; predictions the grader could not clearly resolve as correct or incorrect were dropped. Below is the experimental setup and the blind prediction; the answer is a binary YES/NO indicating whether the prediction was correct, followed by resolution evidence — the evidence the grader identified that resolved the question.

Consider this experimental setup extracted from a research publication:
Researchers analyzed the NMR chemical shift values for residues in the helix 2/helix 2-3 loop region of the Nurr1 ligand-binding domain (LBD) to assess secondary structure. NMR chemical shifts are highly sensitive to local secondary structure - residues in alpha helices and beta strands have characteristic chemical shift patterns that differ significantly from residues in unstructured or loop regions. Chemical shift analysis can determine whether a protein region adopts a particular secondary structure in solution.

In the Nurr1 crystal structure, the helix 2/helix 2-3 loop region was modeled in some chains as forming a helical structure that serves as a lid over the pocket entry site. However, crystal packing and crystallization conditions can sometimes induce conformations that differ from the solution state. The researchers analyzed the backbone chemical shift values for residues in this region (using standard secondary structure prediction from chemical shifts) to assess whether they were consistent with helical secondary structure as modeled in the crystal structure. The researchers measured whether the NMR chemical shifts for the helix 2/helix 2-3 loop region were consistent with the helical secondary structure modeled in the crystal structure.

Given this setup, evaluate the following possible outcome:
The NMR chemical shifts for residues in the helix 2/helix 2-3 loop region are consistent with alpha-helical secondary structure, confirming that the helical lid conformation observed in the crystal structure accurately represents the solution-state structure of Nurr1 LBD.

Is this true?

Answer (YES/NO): NO